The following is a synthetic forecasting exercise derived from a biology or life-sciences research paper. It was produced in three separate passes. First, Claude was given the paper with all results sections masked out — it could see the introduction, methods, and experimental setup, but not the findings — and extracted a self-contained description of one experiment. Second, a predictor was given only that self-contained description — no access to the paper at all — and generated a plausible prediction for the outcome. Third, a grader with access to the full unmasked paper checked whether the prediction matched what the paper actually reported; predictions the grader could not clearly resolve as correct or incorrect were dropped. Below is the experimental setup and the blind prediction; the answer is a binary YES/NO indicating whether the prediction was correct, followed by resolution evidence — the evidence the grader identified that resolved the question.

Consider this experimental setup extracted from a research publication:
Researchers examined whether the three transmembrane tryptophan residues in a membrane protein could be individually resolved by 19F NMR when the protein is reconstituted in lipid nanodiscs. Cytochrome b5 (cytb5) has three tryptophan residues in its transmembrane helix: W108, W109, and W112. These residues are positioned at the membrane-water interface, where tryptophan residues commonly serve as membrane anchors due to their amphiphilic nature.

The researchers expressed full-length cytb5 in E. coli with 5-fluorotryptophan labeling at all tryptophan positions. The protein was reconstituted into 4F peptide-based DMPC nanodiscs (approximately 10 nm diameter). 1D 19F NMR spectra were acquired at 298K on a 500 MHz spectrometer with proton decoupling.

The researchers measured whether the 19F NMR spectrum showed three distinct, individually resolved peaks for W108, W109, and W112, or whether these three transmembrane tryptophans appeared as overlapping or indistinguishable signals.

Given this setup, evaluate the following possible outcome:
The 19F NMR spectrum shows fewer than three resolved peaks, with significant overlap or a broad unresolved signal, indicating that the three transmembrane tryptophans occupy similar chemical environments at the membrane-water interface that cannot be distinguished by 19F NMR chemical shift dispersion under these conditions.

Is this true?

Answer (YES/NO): YES